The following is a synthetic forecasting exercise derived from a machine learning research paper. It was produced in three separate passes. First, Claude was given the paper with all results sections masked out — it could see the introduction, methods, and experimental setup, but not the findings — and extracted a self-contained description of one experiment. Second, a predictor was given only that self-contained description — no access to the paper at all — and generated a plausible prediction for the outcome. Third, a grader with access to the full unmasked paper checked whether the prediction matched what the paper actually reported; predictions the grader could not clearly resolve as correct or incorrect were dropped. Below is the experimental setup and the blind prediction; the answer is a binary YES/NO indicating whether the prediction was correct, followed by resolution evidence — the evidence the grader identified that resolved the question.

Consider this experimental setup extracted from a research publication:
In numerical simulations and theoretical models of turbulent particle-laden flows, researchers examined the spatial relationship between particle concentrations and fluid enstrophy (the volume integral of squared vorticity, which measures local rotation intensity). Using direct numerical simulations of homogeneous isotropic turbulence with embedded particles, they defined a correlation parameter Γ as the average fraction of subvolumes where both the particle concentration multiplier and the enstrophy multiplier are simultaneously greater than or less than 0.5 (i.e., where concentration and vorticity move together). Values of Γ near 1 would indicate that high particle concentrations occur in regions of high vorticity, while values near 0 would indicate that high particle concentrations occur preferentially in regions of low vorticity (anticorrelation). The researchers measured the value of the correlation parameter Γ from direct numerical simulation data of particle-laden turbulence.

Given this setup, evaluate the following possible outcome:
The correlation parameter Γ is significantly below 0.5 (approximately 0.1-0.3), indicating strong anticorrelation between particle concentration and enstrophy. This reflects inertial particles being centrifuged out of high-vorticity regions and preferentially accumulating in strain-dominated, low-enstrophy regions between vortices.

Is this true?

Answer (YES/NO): YES